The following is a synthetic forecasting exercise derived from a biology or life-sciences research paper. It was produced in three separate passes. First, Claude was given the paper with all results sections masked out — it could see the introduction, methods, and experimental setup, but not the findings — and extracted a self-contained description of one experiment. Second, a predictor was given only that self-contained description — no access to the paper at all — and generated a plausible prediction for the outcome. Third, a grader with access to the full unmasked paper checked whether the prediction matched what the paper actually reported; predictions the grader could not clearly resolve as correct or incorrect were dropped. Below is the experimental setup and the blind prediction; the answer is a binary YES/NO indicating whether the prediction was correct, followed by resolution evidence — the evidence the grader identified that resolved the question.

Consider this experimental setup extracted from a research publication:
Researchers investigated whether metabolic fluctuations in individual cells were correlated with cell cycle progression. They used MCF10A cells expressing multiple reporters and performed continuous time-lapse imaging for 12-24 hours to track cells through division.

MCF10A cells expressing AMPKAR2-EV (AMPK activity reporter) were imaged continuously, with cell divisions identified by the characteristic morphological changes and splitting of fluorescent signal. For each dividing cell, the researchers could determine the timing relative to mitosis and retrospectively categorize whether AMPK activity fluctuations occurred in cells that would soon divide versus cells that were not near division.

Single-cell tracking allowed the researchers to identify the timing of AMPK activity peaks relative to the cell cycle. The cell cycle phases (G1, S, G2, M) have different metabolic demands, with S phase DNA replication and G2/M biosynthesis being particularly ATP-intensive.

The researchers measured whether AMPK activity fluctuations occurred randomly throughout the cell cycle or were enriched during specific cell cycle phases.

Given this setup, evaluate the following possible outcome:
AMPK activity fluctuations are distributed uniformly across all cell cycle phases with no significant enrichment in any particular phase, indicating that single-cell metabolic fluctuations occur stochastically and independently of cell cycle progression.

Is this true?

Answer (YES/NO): NO